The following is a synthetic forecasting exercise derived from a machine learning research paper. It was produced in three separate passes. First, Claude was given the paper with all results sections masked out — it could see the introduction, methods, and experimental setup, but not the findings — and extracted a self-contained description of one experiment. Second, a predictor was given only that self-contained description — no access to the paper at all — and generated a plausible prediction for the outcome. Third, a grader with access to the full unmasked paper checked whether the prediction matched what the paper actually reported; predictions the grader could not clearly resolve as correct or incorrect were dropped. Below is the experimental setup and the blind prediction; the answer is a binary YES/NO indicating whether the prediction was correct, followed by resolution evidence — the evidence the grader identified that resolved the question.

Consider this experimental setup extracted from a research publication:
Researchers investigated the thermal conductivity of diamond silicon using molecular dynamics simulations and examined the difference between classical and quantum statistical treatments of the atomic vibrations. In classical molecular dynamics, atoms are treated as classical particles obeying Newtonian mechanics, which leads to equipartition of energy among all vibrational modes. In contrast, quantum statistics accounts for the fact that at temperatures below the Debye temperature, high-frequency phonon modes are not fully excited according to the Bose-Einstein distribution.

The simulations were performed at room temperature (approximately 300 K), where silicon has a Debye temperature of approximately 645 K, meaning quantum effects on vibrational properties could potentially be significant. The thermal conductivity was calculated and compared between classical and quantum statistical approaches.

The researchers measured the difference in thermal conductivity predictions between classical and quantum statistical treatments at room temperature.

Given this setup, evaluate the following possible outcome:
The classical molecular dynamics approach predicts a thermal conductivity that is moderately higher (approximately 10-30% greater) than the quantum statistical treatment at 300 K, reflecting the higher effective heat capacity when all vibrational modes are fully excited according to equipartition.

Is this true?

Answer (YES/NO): NO